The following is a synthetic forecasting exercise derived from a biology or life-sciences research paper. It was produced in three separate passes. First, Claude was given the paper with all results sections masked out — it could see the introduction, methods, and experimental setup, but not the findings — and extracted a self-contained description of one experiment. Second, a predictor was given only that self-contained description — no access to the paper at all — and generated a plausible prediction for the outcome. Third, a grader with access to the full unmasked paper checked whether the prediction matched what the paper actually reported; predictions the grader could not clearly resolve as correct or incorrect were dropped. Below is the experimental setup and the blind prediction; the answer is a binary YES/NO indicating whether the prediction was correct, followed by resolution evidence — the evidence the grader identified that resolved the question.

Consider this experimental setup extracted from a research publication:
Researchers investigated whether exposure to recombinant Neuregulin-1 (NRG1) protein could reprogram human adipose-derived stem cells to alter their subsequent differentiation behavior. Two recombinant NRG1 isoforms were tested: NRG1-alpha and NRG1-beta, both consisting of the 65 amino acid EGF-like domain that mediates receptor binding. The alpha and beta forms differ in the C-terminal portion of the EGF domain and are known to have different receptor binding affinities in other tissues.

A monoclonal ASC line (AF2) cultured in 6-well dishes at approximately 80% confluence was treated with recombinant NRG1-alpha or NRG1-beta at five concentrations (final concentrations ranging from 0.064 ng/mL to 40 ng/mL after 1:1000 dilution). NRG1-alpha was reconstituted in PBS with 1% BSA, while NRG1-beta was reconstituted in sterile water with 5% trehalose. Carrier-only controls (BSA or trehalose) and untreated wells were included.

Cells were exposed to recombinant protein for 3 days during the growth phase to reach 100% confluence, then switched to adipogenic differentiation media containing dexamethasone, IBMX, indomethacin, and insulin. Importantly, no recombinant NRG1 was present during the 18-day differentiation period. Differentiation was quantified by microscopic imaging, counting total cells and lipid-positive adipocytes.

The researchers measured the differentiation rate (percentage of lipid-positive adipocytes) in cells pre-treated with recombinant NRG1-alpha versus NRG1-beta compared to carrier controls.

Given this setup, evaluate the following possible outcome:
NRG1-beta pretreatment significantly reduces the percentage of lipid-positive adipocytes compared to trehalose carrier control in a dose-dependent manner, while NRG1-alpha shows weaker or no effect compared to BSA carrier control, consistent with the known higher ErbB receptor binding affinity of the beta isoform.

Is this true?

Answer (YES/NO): NO